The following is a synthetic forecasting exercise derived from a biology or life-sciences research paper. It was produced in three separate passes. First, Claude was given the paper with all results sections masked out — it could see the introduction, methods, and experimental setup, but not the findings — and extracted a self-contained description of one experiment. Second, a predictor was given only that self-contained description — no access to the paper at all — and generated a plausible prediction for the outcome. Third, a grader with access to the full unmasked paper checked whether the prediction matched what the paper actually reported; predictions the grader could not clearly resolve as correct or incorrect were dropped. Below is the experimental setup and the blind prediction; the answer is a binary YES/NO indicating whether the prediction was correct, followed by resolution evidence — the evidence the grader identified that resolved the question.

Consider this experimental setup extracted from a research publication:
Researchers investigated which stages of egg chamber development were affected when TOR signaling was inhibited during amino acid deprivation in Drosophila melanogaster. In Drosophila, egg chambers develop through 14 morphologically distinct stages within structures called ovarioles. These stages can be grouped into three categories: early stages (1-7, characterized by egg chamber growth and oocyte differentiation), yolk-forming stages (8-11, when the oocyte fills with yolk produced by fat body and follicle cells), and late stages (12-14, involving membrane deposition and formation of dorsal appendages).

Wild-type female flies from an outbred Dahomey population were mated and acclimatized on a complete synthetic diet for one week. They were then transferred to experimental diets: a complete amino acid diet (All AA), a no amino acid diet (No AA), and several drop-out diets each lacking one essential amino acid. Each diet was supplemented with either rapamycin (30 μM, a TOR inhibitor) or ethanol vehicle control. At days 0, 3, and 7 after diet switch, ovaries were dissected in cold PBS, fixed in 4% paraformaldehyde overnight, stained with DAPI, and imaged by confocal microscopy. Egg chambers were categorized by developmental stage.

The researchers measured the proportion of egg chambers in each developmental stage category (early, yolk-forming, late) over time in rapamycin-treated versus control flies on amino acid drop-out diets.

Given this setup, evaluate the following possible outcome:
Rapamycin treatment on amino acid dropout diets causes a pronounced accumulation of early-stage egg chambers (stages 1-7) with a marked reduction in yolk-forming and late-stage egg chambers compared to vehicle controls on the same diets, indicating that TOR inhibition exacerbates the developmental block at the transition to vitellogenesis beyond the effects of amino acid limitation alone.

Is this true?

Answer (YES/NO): NO